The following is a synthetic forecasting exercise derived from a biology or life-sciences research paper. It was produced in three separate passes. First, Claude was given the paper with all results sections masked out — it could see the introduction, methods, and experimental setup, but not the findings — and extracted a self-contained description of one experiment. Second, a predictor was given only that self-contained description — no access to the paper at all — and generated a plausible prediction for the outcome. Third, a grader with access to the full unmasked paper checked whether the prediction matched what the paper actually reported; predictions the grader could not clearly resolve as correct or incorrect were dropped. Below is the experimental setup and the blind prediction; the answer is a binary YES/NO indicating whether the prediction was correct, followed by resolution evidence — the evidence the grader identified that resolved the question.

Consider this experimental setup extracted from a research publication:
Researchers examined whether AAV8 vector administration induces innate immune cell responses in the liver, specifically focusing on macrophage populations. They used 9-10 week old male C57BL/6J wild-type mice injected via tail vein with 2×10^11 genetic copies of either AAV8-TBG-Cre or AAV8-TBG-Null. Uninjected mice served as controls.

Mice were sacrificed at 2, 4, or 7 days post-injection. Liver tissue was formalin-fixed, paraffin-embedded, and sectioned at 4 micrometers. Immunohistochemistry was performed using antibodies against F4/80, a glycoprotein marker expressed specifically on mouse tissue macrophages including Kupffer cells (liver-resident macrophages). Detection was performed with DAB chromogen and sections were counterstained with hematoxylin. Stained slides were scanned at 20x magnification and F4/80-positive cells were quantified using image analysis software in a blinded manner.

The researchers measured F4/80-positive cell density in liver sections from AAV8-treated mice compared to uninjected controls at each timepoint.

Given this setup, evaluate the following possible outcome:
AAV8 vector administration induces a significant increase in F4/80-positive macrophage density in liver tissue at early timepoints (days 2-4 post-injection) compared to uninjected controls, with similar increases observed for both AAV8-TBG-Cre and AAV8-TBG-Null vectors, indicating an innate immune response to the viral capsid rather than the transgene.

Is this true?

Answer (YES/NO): NO